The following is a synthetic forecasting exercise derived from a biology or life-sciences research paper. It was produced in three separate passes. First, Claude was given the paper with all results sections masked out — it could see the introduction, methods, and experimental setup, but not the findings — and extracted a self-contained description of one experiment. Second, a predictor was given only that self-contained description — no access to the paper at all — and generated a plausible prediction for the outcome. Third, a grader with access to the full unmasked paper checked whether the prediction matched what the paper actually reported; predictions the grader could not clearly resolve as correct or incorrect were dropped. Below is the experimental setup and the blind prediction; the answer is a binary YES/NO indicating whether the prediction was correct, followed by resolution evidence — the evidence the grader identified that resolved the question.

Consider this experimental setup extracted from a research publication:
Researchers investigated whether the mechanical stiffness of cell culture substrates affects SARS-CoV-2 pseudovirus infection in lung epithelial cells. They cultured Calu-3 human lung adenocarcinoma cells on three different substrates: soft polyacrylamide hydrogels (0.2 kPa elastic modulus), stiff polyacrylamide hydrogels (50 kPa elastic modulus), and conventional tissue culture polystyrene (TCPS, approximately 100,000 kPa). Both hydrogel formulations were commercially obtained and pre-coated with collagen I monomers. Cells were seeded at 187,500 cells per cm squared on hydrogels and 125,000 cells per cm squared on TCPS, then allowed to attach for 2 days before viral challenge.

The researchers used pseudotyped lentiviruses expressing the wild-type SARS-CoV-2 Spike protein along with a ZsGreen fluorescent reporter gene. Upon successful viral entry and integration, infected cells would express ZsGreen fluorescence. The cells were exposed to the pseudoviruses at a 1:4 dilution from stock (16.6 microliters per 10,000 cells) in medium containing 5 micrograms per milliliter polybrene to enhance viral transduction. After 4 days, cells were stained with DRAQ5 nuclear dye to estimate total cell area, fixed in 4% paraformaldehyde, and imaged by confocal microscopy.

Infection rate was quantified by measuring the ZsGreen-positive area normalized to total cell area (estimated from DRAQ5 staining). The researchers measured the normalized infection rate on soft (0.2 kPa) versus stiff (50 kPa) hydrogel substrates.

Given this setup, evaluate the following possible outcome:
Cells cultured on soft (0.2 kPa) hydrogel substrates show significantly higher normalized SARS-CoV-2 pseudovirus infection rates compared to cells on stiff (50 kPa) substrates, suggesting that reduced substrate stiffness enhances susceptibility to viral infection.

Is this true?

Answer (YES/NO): YES